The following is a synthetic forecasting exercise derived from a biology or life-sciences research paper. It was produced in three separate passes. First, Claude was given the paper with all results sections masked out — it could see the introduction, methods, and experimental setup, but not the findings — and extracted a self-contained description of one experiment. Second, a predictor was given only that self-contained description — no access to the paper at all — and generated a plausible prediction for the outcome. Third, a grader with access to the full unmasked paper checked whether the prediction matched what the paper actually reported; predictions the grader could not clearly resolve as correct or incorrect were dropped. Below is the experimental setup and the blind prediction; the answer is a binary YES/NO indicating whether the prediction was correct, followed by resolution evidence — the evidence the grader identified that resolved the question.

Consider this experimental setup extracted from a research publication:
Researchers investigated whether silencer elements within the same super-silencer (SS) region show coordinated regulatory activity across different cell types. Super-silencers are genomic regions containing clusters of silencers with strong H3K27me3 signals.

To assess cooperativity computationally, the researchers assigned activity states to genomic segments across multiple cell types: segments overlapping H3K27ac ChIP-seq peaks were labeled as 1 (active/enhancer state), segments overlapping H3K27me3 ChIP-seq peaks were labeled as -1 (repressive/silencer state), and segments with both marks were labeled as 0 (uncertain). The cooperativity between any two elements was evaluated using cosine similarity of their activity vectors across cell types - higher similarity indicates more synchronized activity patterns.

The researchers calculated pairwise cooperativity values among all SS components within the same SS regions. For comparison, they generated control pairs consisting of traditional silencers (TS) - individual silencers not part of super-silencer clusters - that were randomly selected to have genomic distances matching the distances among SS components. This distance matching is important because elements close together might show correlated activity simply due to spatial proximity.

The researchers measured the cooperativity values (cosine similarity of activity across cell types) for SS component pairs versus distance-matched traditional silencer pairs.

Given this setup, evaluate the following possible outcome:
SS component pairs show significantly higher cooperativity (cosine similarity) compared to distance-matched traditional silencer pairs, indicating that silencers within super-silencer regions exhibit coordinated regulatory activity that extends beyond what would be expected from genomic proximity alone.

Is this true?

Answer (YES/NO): YES